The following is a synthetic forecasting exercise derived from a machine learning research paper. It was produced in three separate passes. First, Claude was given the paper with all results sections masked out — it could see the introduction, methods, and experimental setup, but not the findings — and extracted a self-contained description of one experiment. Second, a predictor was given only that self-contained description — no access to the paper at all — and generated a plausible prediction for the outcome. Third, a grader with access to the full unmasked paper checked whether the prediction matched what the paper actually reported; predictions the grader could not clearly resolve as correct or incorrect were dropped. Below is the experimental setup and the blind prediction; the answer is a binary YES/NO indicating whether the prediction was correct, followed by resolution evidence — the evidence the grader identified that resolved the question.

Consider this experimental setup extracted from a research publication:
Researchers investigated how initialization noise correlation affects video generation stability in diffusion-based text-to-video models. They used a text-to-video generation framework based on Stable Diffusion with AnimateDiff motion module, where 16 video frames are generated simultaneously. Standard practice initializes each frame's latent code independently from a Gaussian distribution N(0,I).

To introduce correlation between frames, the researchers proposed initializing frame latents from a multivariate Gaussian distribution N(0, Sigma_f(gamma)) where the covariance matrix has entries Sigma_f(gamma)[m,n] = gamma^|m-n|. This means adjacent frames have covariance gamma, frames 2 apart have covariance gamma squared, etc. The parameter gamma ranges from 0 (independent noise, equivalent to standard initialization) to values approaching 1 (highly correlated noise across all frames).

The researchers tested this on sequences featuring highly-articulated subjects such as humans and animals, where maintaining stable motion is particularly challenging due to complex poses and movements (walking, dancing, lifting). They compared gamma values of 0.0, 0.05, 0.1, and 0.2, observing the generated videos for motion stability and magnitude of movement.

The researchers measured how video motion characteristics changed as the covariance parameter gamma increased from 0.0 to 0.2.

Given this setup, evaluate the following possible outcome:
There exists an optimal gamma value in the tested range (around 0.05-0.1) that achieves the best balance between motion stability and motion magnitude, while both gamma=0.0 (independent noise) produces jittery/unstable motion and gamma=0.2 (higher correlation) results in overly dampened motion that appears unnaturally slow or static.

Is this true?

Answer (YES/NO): YES